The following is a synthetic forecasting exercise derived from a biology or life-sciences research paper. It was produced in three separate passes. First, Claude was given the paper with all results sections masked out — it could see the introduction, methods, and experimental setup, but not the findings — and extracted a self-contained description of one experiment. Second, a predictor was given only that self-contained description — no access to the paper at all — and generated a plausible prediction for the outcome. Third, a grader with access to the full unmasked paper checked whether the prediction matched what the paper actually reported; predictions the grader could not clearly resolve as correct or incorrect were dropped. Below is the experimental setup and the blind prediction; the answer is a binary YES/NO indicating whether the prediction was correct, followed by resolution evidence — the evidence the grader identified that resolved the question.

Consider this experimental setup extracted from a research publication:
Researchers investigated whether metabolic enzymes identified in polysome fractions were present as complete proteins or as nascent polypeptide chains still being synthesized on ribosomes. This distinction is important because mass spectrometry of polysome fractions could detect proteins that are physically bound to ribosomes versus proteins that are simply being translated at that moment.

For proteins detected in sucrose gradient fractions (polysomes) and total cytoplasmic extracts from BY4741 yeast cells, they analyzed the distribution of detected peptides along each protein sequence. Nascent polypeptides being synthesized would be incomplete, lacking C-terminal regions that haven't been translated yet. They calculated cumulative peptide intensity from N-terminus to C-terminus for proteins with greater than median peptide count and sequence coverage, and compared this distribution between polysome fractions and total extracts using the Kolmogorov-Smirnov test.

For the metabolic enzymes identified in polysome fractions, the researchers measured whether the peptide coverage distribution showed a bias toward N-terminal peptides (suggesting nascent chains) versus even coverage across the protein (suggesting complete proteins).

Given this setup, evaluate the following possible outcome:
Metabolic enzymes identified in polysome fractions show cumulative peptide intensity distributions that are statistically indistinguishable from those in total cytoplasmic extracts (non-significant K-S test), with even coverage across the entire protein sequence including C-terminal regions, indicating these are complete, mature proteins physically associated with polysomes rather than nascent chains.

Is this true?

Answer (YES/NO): YES